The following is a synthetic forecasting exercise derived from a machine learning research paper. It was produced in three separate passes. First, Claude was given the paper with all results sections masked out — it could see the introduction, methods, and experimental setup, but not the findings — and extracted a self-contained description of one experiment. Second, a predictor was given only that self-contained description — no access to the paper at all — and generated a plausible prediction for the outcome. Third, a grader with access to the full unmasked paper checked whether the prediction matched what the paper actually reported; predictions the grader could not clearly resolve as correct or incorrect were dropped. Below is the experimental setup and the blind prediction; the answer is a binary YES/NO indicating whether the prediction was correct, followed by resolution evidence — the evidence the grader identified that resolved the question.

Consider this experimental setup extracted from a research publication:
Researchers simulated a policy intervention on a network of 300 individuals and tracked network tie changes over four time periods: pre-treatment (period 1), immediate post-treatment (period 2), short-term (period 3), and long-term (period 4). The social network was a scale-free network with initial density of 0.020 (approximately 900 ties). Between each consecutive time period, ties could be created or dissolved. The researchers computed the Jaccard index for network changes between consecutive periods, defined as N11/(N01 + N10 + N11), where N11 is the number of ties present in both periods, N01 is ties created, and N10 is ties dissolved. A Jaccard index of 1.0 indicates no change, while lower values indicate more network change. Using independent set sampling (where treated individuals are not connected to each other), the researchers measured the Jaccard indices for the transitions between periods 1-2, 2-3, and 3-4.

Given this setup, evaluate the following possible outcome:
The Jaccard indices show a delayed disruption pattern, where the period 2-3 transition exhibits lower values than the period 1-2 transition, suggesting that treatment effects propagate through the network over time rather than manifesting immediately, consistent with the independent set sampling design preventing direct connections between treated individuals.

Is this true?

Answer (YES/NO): NO